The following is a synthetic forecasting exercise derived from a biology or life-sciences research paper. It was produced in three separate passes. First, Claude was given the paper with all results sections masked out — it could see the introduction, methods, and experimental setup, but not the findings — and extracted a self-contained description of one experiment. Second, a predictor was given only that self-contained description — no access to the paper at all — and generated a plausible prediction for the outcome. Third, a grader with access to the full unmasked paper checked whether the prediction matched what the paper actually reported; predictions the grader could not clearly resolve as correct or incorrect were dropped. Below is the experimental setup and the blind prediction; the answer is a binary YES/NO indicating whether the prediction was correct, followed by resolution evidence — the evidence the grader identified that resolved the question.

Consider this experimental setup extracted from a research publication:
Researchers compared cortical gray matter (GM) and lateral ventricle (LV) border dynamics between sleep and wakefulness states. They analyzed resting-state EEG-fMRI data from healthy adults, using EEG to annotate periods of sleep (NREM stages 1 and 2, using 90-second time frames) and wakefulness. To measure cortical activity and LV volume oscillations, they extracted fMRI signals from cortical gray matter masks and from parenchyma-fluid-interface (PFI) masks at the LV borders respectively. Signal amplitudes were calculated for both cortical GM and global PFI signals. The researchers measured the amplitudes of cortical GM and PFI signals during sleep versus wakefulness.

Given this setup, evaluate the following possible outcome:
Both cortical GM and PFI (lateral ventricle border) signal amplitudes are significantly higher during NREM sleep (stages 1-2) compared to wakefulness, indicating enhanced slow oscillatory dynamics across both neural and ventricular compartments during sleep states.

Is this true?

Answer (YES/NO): YES